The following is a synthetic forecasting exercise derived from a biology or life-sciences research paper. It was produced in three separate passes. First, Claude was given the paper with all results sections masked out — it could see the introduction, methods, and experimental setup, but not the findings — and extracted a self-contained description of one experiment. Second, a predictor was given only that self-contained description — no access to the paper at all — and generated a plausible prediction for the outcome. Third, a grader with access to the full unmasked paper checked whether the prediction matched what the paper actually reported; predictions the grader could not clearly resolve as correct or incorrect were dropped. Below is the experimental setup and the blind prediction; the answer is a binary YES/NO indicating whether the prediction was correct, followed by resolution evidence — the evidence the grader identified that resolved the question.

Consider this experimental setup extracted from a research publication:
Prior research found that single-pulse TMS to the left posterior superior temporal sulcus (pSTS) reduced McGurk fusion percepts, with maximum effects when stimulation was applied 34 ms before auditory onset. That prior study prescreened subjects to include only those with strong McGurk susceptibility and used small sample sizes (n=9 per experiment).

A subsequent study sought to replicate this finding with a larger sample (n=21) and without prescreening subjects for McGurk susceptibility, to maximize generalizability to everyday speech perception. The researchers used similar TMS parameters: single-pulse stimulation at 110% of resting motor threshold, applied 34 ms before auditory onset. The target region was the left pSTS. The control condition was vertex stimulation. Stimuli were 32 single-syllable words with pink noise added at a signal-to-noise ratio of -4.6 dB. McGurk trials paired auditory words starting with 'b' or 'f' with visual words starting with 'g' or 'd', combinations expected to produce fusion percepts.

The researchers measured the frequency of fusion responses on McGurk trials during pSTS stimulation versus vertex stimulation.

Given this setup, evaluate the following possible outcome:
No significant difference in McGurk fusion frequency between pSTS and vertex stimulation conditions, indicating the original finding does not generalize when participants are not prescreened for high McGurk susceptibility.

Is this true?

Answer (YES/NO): NO